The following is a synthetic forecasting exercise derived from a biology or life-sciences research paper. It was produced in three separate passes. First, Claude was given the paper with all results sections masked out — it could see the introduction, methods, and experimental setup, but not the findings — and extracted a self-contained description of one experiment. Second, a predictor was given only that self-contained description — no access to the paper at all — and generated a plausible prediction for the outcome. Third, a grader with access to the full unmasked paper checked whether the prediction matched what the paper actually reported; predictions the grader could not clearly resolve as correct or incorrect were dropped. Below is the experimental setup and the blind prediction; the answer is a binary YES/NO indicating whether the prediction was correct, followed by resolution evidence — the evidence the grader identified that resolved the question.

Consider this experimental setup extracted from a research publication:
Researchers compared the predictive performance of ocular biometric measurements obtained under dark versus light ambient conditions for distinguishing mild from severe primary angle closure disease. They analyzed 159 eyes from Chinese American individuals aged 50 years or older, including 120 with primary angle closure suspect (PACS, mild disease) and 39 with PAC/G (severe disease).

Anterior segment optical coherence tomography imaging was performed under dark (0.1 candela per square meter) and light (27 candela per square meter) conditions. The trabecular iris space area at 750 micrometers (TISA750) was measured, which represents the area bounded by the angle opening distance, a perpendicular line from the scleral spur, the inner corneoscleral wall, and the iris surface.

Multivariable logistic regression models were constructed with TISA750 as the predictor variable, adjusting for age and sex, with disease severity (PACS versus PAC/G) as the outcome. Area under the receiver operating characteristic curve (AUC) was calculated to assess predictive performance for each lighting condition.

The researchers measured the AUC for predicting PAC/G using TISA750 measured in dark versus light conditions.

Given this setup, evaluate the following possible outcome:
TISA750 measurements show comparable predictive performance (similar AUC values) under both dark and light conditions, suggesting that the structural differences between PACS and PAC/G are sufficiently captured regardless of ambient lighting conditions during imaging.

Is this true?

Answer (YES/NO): YES